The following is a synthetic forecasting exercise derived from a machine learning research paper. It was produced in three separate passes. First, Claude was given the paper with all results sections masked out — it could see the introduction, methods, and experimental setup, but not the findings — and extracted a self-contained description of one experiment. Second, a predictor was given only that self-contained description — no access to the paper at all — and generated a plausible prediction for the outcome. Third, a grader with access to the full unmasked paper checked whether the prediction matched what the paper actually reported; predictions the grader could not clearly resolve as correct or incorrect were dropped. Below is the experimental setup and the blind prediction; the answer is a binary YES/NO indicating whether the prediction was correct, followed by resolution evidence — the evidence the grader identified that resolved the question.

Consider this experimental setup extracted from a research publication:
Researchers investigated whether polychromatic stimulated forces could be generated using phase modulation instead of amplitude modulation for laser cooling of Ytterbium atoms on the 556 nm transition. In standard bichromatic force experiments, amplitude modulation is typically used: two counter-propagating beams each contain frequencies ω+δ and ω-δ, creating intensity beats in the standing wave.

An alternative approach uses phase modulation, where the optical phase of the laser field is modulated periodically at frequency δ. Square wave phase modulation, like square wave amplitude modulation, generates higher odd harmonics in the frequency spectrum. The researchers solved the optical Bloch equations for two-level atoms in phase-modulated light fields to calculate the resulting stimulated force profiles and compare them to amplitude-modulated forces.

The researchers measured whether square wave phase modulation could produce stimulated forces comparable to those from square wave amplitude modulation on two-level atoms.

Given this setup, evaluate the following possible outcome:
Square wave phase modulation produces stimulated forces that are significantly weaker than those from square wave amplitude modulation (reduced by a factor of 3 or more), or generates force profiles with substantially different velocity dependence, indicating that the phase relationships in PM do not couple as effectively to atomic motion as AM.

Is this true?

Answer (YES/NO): NO